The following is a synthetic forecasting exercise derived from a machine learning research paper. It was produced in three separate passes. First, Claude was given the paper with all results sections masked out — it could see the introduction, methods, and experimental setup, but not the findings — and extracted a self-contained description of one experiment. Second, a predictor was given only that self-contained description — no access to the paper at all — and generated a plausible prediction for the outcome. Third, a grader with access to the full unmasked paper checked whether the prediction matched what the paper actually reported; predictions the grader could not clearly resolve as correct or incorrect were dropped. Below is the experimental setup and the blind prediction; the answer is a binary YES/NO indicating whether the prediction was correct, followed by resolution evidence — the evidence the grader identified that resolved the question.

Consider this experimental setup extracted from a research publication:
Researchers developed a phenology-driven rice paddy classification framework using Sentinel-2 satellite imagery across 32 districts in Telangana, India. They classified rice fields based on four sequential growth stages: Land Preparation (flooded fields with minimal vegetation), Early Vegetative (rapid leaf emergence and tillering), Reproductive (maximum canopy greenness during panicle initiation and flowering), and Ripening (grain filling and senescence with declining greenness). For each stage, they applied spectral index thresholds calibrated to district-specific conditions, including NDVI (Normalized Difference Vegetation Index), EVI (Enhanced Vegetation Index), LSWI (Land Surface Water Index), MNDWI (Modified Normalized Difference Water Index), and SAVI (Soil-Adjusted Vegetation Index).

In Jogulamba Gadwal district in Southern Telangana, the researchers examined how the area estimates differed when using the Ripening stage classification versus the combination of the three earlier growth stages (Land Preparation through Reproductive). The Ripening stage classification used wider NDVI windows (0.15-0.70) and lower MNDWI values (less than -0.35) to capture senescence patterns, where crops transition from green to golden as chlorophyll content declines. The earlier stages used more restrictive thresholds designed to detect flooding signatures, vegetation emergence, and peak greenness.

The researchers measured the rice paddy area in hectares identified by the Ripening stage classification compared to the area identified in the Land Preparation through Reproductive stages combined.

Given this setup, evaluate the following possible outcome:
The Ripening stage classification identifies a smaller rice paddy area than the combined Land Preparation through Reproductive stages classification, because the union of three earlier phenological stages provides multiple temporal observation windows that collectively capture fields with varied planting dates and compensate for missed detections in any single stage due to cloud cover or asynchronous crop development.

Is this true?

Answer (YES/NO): NO